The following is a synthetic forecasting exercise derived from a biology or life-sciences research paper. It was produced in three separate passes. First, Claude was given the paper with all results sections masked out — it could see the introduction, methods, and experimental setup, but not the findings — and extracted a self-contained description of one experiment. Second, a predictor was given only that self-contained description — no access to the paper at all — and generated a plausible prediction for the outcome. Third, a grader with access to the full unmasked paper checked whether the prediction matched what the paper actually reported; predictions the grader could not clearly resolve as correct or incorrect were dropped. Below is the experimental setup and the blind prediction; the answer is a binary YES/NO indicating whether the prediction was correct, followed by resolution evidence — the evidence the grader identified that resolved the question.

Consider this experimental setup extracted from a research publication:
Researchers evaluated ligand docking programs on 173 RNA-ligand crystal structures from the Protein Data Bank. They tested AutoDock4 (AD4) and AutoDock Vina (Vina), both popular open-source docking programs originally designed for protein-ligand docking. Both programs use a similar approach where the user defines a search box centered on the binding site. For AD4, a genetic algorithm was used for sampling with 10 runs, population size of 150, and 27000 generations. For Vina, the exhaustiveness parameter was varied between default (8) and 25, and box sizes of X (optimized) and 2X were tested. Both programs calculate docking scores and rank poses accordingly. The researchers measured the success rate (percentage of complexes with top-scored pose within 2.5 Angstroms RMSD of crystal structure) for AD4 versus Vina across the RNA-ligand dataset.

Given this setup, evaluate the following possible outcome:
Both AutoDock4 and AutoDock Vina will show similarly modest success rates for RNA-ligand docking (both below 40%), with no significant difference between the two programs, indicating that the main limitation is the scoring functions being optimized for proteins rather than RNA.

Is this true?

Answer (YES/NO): NO